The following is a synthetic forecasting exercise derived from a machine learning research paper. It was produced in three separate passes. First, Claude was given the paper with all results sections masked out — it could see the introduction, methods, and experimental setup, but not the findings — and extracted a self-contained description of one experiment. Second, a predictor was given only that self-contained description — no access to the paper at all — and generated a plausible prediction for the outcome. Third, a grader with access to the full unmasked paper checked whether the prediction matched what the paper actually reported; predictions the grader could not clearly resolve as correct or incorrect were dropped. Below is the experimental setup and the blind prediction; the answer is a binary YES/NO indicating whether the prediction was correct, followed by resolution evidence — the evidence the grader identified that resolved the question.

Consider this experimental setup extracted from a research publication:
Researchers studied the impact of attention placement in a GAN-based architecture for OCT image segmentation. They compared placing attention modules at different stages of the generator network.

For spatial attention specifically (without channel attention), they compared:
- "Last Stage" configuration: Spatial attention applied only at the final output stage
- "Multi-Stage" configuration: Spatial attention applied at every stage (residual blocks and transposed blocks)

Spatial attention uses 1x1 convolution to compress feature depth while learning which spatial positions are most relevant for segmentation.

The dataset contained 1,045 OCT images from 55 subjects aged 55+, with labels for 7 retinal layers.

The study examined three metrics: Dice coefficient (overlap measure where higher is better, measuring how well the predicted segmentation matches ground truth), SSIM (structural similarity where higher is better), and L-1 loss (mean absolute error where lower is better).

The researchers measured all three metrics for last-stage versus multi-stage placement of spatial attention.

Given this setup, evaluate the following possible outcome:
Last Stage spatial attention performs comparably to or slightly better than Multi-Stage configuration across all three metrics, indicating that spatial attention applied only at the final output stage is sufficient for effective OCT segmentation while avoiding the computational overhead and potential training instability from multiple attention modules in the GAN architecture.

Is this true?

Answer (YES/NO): NO